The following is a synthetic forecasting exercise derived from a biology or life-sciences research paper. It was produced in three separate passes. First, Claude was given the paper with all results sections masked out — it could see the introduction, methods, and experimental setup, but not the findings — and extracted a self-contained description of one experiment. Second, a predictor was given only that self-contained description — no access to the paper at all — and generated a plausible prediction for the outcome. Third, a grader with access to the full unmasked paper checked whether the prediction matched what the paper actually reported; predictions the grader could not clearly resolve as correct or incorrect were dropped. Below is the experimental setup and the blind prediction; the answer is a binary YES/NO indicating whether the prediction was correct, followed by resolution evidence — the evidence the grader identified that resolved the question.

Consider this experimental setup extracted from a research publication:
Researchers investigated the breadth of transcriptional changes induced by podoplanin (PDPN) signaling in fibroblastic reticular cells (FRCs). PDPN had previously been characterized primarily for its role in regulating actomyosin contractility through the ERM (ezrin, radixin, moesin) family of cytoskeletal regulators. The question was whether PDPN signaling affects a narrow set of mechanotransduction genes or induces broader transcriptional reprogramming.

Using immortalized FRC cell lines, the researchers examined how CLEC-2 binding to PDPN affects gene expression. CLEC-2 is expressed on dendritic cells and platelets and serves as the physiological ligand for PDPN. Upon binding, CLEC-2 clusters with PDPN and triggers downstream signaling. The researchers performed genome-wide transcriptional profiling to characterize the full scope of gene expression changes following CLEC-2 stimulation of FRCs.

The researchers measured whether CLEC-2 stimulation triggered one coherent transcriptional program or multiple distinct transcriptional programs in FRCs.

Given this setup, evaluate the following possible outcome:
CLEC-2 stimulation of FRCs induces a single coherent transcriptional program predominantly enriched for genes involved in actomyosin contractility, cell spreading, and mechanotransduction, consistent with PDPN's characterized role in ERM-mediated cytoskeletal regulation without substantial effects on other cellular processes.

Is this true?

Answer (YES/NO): NO